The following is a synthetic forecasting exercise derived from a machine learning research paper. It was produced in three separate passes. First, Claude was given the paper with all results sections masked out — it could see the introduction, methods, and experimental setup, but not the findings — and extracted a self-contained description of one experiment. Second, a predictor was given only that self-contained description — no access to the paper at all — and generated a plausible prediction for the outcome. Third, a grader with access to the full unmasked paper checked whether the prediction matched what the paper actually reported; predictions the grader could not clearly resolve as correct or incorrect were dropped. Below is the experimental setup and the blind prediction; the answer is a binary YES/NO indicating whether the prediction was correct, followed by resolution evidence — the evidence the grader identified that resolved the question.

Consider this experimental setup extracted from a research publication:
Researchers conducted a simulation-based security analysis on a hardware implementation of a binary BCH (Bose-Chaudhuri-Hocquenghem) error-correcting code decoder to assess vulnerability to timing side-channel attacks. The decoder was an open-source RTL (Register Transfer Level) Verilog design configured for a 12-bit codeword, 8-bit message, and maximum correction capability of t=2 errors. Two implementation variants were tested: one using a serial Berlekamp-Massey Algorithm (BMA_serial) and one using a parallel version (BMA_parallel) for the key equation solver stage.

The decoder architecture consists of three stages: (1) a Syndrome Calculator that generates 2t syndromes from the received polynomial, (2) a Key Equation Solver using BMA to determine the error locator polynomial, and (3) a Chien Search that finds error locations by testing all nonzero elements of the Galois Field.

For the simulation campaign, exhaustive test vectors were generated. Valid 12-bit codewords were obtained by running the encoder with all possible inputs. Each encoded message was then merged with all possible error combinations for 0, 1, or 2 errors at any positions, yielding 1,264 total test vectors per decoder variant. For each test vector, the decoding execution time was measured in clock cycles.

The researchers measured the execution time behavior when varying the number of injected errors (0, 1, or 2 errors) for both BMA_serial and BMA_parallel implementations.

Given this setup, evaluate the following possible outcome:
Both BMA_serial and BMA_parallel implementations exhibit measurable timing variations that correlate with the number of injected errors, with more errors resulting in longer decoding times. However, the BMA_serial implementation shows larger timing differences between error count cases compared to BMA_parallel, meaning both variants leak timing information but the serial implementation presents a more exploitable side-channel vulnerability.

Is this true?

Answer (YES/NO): NO